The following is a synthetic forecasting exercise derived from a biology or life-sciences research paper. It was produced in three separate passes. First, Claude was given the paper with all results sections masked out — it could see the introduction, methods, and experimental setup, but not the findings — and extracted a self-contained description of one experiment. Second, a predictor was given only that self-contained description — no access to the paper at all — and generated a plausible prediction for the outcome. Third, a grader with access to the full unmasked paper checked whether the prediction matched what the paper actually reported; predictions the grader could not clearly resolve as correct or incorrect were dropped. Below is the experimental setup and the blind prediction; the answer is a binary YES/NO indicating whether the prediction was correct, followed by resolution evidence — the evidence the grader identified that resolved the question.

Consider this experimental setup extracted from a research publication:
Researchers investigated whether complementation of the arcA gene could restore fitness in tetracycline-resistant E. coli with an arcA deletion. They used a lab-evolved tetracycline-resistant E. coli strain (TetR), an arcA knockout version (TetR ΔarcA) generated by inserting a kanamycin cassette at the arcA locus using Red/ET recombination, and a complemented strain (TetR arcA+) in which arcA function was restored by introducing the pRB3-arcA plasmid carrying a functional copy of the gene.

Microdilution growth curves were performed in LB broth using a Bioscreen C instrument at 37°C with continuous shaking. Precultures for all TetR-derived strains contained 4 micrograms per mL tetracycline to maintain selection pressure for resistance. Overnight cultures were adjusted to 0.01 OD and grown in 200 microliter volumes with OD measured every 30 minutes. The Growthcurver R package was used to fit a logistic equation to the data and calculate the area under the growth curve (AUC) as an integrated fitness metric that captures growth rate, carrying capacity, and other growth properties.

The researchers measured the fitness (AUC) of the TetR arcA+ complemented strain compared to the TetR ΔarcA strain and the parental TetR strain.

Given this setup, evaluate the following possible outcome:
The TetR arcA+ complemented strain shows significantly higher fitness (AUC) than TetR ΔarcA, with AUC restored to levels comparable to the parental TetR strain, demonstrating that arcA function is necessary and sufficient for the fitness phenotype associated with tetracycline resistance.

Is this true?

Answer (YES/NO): YES